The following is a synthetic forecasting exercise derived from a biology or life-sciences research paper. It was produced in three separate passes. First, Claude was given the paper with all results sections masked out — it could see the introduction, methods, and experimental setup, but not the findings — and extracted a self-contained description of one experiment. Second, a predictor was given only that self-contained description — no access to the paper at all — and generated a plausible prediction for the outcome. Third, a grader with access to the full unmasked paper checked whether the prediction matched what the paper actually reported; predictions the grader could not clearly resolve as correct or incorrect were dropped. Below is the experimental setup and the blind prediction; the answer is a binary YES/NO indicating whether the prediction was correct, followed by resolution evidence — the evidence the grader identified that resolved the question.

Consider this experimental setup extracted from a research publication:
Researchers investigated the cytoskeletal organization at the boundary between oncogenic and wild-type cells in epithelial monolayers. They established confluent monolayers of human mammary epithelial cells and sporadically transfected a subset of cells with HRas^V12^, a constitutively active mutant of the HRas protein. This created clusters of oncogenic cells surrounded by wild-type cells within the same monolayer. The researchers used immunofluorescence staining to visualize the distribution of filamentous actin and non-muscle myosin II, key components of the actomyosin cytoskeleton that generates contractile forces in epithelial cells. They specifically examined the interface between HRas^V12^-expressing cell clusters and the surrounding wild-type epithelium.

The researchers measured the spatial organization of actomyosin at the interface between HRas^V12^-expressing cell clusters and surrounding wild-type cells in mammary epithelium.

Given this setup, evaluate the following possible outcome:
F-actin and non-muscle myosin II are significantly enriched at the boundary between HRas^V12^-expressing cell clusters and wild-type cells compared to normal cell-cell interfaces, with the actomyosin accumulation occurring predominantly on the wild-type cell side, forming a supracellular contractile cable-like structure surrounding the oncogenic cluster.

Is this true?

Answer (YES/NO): NO